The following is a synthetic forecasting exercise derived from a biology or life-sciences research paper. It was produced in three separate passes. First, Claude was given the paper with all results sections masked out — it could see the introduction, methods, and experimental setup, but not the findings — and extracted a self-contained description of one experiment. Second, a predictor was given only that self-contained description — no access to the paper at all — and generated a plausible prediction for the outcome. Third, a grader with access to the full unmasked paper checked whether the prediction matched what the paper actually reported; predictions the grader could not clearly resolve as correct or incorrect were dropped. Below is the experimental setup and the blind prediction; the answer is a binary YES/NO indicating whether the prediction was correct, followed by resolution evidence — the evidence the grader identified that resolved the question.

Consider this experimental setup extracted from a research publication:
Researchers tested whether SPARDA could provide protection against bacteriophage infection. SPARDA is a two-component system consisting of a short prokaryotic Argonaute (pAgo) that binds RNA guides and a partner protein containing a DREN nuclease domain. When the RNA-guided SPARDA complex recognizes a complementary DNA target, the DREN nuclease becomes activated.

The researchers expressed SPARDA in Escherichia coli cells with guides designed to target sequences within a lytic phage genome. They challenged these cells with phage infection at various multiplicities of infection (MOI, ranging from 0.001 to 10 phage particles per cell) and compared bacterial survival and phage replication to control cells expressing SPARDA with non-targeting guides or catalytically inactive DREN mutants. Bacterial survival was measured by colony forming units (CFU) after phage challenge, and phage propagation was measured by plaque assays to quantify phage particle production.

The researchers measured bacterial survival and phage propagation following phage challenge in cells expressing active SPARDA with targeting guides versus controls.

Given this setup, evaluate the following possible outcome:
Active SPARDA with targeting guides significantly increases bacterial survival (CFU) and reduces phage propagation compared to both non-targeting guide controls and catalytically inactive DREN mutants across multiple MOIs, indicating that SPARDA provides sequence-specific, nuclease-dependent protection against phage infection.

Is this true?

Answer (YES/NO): NO